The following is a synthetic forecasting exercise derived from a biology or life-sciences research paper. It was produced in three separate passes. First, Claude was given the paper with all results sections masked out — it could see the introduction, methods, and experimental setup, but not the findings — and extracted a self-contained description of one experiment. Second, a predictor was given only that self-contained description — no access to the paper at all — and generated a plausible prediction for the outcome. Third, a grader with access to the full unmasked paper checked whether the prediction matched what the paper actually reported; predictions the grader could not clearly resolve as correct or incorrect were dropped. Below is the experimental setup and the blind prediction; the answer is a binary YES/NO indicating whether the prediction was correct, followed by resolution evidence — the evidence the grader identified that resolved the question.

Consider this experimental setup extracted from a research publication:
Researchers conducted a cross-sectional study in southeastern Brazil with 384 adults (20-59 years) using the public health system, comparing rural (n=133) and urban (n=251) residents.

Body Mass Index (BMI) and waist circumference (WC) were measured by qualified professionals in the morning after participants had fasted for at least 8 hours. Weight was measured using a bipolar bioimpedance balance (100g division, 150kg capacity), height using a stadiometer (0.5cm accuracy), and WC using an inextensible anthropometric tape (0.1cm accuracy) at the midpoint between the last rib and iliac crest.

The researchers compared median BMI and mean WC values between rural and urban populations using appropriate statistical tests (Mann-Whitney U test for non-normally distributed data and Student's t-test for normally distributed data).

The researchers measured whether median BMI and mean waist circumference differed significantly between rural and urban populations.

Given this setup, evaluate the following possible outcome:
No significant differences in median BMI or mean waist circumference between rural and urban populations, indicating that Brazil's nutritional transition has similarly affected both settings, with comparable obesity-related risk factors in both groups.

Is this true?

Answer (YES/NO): NO